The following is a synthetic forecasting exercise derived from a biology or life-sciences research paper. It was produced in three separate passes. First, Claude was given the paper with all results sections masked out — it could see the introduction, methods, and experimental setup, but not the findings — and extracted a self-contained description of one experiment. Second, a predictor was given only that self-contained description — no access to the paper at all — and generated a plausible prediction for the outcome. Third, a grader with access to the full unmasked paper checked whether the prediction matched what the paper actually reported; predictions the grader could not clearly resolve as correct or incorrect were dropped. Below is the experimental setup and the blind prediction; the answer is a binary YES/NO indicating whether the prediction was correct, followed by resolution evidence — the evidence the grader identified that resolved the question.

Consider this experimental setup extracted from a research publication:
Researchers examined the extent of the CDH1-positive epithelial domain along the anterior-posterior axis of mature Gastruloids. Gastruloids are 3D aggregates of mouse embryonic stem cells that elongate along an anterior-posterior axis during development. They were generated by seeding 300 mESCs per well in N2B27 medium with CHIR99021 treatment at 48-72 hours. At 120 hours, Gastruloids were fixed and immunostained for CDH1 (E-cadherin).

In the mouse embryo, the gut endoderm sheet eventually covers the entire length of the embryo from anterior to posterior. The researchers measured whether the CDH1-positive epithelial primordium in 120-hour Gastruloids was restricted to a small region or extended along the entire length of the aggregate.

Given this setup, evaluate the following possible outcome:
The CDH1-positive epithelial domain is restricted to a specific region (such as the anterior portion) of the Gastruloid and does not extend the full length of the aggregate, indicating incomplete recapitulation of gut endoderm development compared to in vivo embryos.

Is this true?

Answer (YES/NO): NO